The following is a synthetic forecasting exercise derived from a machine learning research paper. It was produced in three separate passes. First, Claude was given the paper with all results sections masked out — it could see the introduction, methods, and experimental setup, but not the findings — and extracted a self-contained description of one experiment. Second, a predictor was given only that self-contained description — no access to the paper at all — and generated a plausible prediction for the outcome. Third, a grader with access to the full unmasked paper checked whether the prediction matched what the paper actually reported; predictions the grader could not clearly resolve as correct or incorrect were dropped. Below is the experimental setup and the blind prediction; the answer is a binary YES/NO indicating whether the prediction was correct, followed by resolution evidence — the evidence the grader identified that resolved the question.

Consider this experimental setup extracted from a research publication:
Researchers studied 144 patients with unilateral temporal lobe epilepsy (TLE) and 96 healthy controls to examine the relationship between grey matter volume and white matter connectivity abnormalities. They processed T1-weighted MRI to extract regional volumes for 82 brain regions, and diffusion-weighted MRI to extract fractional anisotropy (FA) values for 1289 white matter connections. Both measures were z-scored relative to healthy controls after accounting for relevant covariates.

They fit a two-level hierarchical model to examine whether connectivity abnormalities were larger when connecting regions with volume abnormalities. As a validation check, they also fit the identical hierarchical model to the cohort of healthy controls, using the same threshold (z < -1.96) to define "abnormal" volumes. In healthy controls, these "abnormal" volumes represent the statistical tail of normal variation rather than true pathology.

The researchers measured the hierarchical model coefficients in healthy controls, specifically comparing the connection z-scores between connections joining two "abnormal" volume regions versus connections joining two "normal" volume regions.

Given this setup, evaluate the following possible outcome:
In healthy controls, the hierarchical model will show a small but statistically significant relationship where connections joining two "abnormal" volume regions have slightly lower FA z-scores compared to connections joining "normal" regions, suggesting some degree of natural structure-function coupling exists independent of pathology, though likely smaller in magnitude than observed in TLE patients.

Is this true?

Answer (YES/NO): NO